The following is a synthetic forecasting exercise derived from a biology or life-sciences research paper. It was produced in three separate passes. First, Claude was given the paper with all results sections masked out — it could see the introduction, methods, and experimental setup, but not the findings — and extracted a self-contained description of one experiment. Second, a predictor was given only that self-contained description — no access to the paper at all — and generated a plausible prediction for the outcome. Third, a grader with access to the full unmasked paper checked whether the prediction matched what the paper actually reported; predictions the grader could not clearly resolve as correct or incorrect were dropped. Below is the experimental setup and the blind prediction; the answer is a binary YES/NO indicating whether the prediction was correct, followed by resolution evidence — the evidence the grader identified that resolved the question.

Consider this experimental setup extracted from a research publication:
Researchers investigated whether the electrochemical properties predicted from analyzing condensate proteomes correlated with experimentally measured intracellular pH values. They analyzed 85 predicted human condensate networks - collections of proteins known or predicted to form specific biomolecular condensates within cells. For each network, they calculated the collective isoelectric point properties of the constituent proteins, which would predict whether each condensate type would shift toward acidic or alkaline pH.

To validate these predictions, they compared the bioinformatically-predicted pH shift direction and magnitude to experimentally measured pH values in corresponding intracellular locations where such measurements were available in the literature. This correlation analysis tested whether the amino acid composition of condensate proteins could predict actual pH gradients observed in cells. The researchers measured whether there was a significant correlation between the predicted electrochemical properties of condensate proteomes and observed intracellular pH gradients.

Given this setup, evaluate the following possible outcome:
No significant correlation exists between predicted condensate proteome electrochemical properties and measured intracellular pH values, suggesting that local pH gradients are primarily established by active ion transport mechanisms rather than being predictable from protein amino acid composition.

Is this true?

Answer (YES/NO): NO